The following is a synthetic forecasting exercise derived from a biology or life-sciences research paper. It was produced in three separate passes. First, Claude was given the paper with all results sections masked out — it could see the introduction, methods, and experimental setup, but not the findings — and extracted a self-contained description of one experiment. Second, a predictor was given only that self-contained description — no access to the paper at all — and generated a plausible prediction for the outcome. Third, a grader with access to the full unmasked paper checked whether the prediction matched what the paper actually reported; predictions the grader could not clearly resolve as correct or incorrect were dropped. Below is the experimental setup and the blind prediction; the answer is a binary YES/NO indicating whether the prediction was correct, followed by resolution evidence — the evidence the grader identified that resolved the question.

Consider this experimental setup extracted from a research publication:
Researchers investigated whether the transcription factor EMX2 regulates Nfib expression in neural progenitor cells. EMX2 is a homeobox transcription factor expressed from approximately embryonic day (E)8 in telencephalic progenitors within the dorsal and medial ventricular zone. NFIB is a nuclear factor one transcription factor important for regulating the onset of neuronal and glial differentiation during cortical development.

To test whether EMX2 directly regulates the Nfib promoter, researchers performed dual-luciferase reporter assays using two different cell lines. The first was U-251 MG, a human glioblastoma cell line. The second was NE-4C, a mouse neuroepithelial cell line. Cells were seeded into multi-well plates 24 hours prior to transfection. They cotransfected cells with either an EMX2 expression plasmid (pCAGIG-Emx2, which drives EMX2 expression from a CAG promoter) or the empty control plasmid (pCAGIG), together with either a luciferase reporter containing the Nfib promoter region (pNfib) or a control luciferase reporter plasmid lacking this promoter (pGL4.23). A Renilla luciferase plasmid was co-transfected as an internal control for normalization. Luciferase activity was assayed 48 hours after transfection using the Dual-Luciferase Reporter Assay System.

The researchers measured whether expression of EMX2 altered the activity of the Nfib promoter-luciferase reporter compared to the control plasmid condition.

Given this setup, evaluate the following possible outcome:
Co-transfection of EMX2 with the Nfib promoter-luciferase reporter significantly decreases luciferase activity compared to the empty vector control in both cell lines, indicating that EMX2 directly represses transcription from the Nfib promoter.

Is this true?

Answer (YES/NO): NO